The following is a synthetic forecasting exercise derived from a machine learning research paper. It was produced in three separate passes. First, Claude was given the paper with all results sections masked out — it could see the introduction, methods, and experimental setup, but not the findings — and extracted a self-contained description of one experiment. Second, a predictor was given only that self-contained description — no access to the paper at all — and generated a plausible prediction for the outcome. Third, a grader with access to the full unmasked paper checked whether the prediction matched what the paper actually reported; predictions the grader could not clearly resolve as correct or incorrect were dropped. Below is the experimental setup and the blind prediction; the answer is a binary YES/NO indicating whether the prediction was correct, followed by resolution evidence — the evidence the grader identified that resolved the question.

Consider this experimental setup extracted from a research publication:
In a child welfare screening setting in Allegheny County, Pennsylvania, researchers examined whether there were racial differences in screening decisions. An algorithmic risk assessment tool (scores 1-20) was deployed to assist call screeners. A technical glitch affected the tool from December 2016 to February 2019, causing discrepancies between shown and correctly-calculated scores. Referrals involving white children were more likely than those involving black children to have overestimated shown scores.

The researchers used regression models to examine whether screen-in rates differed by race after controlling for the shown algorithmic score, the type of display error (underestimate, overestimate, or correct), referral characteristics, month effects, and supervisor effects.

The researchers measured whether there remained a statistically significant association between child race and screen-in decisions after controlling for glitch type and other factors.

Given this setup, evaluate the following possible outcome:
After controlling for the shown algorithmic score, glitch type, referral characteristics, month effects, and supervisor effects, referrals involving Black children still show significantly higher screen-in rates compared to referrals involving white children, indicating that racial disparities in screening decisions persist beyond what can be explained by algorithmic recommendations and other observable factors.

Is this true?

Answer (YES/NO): NO